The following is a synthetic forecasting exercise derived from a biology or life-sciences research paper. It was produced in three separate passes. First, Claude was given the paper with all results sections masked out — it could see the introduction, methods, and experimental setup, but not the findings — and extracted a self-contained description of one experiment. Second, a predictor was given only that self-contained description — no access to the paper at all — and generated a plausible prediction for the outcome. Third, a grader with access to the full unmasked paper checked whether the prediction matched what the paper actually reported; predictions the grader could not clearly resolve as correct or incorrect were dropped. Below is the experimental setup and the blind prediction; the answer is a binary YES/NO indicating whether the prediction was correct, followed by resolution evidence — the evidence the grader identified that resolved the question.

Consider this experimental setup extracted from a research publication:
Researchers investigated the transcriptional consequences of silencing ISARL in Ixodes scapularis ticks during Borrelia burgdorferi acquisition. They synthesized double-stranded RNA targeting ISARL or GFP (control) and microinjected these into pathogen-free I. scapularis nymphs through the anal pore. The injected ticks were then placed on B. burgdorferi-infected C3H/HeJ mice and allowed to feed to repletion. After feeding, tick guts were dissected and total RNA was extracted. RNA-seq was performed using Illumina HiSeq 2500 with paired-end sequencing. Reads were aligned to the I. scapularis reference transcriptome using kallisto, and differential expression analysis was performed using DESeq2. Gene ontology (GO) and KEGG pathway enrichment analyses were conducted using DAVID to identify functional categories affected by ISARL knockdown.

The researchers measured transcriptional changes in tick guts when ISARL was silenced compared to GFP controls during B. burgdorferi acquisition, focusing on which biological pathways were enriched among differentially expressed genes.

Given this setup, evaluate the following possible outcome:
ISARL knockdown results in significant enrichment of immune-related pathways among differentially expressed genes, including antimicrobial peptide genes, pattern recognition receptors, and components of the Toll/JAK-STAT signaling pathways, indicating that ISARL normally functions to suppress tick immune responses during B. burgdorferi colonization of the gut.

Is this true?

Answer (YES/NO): NO